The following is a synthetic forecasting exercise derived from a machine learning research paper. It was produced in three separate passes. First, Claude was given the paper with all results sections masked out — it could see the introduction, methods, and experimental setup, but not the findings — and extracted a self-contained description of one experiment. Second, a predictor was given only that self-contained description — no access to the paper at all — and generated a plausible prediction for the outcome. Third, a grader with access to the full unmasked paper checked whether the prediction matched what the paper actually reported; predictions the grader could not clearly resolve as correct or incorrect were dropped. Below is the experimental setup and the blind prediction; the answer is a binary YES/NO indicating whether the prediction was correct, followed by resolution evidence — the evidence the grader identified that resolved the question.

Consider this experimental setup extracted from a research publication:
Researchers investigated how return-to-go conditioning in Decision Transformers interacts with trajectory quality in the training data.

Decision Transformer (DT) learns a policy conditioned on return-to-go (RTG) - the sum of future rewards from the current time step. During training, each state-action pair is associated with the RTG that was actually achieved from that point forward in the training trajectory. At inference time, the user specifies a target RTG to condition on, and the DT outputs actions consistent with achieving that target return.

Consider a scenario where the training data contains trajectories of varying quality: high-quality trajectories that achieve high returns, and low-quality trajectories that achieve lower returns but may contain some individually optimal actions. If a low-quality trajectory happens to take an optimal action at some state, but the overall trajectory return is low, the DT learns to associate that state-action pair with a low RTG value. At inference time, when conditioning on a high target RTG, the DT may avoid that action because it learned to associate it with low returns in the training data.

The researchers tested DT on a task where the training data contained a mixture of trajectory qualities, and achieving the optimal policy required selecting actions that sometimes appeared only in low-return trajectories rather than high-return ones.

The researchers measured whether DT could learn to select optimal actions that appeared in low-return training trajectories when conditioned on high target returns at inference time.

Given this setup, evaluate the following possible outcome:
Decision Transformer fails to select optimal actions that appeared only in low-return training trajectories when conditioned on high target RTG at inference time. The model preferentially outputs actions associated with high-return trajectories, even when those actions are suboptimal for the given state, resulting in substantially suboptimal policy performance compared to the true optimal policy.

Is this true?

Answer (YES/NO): YES